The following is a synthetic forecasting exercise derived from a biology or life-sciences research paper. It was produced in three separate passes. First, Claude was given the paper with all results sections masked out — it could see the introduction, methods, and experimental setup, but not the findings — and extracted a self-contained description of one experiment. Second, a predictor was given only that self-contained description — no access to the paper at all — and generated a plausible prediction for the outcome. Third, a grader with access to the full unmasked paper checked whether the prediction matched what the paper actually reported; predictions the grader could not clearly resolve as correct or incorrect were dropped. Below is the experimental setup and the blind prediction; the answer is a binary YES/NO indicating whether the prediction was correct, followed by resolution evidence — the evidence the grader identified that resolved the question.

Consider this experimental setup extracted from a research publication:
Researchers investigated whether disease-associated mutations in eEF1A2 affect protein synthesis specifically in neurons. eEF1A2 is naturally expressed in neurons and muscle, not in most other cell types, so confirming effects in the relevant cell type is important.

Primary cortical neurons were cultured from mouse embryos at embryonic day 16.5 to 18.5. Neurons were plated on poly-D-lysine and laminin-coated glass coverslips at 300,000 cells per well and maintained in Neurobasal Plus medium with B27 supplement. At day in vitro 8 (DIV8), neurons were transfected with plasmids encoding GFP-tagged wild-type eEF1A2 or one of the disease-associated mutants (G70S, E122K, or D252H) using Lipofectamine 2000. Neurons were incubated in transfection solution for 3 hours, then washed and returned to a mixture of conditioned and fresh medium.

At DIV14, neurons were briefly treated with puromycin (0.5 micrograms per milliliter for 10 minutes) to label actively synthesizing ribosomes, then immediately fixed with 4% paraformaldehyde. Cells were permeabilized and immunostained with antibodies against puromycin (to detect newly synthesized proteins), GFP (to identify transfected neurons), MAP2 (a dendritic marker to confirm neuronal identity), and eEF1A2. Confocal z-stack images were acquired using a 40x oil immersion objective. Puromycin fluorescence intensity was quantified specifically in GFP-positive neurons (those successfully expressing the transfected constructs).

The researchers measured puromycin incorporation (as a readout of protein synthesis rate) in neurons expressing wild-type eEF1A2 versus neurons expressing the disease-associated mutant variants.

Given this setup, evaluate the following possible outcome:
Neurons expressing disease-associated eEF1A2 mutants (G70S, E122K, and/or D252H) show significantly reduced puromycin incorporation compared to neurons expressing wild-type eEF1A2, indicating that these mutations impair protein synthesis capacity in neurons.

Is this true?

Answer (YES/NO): YES